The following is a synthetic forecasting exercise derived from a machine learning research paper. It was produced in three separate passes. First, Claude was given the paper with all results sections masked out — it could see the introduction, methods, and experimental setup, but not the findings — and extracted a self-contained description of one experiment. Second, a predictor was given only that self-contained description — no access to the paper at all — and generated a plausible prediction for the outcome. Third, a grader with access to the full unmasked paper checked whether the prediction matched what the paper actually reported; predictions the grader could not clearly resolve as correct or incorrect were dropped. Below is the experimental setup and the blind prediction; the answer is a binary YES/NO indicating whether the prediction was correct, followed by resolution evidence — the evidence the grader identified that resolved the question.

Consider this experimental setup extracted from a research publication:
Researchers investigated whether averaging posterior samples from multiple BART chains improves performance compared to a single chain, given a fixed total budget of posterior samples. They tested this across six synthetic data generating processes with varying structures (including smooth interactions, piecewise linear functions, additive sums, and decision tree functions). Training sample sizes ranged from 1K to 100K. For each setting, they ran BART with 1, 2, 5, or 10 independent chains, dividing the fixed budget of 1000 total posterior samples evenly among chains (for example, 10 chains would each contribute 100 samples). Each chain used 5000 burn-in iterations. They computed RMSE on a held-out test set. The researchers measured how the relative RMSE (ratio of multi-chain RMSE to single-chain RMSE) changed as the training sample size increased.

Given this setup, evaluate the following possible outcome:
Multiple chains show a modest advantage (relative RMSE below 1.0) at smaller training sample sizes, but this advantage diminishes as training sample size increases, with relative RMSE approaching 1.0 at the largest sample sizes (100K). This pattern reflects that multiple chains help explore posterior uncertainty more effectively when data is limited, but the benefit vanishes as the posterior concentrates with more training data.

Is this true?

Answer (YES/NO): NO